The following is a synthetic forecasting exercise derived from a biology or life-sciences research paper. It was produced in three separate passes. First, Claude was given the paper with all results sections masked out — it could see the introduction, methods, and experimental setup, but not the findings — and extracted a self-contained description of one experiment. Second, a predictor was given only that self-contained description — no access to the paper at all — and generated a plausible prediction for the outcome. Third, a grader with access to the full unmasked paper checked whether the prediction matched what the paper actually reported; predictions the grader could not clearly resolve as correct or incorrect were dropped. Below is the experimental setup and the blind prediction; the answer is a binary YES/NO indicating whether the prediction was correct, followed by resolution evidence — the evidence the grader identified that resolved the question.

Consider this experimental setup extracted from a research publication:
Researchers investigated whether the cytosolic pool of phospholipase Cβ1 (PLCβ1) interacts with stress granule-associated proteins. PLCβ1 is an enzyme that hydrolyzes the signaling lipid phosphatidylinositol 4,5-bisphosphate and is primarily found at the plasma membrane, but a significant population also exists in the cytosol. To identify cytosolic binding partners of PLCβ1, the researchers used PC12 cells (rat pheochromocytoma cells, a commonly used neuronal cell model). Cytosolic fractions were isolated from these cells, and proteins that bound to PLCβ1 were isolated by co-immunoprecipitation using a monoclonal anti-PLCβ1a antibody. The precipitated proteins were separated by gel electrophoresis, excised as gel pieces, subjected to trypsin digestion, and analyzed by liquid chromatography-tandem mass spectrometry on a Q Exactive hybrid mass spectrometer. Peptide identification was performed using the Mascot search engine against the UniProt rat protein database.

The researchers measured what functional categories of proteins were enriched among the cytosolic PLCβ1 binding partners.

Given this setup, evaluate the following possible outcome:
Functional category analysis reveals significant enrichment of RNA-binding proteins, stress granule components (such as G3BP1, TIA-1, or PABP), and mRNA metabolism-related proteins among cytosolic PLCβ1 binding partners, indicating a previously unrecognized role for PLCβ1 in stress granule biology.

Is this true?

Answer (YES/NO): YES